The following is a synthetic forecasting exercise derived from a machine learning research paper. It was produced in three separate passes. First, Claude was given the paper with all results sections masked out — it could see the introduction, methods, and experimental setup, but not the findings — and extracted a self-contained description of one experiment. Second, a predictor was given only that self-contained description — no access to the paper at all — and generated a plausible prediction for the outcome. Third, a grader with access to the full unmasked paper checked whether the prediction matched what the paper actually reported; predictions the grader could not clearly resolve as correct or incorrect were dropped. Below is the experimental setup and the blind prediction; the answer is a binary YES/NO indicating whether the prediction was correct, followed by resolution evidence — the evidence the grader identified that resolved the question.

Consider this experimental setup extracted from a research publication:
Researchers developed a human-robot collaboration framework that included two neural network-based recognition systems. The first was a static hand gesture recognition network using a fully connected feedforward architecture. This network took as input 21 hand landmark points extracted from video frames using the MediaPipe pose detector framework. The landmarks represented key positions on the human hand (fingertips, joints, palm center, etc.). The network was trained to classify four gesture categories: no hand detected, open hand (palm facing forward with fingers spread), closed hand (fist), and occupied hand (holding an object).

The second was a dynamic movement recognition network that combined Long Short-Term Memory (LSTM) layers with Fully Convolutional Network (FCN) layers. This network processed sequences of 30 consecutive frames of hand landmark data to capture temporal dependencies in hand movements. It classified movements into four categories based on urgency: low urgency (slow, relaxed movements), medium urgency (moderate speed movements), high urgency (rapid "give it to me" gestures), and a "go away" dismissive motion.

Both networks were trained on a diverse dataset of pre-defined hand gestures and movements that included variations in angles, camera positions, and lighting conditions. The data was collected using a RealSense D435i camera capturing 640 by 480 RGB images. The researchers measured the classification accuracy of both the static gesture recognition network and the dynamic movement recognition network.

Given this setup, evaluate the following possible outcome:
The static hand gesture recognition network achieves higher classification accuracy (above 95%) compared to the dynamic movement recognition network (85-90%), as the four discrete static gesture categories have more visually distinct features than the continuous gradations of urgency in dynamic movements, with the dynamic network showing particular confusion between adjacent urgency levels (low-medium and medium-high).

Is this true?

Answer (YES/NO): NO